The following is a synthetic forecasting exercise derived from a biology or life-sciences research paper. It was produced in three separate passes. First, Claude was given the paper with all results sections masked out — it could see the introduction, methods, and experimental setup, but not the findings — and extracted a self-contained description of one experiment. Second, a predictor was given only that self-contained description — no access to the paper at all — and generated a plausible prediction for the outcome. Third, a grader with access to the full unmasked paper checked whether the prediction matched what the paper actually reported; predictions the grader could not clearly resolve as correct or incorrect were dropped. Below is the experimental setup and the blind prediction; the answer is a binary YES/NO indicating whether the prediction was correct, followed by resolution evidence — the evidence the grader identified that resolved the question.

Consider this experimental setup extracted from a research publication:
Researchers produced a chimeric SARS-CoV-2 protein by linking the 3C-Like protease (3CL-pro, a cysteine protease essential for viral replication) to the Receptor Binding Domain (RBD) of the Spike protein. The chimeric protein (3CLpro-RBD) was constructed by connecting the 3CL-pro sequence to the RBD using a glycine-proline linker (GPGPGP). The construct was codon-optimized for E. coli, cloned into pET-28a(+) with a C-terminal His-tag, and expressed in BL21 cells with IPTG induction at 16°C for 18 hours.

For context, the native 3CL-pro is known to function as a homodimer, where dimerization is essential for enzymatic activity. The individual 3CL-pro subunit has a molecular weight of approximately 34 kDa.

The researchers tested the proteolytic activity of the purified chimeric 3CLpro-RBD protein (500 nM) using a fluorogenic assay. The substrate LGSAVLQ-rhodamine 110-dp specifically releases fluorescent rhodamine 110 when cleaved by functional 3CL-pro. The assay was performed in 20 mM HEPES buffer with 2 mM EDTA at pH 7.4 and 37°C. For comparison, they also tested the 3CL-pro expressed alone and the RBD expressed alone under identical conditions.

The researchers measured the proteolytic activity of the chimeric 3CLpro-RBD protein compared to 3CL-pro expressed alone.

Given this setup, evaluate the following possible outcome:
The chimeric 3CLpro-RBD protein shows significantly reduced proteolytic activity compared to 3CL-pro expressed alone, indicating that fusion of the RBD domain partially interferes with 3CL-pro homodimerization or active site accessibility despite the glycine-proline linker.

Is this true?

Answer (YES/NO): NO